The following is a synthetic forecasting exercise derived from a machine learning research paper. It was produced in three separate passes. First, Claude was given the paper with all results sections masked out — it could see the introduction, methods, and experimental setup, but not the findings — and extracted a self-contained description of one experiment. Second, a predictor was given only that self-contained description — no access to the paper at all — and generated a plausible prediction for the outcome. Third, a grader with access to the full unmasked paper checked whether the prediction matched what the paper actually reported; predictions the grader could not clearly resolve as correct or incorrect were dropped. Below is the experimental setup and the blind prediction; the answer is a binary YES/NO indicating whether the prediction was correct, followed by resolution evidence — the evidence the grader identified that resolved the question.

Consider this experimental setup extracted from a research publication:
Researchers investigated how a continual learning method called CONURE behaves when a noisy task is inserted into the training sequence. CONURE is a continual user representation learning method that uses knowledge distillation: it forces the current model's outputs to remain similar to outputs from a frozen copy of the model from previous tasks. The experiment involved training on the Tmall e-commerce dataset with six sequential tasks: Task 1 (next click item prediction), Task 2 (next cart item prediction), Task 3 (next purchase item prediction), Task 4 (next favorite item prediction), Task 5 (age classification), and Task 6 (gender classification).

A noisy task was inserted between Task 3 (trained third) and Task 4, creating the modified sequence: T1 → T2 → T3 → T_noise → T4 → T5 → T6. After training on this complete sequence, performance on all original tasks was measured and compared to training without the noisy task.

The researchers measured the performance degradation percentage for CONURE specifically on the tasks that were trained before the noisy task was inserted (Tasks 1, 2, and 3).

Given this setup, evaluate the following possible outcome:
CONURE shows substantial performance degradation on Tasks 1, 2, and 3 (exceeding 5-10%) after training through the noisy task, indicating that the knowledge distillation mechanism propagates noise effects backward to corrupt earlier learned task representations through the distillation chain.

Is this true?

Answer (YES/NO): NO